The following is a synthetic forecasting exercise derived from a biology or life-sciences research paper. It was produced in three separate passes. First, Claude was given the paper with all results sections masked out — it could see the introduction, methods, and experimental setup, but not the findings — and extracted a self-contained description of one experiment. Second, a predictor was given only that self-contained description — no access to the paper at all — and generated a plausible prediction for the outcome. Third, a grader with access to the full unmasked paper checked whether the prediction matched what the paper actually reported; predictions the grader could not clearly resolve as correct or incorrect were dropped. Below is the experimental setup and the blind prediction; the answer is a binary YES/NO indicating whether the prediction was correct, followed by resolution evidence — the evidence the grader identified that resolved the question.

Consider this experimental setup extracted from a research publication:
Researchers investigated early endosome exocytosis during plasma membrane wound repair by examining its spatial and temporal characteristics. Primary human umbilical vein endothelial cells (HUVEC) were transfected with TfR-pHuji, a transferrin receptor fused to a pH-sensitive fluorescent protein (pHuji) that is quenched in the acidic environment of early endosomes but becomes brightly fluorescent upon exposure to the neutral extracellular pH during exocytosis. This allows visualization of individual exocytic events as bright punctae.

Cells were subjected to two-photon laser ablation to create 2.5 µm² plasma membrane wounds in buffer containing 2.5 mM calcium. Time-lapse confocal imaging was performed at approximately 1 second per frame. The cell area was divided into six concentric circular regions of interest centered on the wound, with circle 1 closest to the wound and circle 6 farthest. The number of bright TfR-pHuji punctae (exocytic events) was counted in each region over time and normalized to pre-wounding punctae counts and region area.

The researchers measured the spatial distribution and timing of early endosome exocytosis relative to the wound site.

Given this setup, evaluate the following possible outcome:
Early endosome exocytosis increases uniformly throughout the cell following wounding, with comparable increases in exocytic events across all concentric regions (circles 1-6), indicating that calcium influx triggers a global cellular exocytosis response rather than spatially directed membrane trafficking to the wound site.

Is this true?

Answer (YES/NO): NO